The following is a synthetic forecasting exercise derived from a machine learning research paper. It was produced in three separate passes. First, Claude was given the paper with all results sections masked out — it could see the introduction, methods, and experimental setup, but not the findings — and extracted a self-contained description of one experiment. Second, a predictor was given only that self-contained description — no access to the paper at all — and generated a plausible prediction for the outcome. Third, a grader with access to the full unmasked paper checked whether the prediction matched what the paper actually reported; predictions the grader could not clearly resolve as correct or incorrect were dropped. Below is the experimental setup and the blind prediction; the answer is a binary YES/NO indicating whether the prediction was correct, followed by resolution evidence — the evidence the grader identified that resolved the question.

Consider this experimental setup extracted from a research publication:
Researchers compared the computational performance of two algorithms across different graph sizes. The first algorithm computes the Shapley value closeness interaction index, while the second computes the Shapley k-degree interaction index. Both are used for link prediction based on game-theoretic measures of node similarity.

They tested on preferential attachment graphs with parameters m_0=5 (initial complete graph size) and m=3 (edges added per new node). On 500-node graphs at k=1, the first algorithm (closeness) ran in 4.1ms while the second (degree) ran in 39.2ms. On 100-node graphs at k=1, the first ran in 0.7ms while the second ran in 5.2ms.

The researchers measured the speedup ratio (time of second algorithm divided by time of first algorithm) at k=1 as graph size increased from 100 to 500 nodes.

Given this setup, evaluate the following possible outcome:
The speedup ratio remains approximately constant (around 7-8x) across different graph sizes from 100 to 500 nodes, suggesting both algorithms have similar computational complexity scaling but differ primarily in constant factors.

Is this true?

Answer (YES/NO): NO